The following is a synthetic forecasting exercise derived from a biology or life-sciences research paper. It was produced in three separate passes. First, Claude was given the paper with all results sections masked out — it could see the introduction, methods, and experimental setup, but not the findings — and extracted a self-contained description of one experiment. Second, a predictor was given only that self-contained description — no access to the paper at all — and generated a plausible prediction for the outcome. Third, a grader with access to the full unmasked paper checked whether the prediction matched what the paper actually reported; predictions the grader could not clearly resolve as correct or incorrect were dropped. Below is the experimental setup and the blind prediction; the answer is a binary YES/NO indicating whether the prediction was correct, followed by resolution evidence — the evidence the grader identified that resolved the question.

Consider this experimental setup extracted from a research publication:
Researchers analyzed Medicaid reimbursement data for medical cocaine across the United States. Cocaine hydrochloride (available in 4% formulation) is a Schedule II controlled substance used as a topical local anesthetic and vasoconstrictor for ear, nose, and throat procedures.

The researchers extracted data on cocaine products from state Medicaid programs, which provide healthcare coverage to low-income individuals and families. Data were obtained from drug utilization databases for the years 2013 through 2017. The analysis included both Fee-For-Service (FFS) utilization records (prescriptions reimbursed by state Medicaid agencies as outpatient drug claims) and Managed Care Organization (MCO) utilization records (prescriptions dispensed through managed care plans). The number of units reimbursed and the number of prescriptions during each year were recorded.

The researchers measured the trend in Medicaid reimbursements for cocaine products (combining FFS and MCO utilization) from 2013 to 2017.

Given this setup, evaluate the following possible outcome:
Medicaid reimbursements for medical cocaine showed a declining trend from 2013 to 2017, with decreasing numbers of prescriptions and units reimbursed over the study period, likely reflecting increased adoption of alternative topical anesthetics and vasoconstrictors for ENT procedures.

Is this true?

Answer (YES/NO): NO